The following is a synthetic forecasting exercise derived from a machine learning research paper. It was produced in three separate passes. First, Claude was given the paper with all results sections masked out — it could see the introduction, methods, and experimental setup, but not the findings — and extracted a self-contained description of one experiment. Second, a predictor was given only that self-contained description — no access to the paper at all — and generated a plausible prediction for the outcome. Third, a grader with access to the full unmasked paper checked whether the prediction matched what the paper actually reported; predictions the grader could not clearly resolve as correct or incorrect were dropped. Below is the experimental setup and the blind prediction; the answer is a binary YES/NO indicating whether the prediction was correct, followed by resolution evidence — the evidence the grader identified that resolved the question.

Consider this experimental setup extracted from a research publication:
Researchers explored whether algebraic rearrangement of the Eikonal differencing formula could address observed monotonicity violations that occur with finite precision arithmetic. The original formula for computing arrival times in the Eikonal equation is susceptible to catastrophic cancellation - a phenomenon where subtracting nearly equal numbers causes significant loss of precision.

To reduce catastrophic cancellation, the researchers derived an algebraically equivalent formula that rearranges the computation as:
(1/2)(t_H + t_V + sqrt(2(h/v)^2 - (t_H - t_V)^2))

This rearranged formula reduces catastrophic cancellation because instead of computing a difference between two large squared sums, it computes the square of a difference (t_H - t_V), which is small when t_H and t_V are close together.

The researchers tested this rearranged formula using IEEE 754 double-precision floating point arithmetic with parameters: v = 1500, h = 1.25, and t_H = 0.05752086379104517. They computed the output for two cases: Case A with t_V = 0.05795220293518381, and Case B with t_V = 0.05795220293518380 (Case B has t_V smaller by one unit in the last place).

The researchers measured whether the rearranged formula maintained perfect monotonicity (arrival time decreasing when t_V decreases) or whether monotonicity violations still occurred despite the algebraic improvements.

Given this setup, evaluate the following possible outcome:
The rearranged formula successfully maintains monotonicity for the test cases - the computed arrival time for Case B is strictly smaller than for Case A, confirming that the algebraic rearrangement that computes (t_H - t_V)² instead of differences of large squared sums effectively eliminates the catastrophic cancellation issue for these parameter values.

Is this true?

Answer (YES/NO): NO